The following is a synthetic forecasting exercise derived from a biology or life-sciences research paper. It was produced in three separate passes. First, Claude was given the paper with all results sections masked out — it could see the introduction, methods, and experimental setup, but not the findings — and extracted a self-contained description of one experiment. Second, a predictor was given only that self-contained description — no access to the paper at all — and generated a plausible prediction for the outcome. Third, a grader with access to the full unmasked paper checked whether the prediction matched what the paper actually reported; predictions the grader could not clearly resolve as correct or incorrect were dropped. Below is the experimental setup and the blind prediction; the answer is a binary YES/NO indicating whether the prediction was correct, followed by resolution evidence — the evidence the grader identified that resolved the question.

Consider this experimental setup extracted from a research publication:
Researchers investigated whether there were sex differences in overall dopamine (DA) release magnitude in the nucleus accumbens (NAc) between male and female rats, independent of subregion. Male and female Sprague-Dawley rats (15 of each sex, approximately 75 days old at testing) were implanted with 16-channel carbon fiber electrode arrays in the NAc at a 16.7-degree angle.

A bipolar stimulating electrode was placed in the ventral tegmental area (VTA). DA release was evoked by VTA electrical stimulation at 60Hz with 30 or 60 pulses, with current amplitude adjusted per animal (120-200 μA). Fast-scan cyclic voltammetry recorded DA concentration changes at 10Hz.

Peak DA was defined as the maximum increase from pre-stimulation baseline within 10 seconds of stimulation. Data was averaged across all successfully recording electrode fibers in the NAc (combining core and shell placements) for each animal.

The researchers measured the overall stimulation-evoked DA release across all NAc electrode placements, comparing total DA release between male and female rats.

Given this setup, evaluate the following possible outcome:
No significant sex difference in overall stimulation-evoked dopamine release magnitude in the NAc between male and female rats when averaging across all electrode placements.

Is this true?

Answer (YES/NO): NO